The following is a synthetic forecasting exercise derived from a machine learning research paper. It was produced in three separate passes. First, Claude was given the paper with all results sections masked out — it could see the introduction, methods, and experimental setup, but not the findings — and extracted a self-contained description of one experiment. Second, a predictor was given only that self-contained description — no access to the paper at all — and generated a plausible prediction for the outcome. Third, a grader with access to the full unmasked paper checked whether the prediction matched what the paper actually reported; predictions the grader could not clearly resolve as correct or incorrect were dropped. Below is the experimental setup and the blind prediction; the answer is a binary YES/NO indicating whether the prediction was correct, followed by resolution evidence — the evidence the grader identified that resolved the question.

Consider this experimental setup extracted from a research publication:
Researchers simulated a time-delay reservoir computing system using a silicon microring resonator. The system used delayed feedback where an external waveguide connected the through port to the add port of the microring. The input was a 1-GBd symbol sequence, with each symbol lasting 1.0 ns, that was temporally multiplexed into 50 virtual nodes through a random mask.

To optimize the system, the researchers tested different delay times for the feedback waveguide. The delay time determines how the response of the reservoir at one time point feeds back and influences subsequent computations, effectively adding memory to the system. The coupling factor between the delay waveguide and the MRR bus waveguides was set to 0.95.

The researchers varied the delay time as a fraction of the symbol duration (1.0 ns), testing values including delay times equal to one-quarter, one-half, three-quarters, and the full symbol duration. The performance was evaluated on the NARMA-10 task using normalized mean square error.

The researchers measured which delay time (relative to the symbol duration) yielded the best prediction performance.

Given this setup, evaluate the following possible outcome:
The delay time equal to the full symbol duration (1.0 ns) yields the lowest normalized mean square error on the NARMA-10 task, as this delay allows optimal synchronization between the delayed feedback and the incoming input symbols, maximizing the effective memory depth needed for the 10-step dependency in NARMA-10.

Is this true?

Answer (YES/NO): NO